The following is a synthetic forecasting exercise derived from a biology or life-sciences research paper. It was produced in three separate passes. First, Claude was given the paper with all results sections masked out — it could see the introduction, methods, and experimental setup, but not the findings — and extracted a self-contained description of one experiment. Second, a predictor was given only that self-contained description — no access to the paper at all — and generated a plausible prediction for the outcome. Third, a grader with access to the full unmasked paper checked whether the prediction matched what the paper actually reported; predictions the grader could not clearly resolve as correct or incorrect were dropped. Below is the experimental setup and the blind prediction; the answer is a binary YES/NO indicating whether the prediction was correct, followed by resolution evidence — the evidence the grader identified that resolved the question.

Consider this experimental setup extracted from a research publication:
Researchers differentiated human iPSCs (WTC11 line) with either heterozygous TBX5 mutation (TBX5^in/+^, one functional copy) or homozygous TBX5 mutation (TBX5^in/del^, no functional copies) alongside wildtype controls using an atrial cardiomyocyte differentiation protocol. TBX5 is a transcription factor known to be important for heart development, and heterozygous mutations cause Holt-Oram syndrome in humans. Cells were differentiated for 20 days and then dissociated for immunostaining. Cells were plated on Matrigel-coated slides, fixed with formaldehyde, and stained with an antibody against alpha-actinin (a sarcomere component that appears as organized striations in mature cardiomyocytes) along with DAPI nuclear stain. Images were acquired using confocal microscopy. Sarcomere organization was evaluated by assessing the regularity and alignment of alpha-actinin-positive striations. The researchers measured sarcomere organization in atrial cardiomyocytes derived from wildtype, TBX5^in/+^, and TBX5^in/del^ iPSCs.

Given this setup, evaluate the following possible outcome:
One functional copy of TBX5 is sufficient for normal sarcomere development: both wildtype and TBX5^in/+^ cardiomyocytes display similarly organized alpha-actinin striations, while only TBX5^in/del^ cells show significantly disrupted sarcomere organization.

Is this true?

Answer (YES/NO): NO